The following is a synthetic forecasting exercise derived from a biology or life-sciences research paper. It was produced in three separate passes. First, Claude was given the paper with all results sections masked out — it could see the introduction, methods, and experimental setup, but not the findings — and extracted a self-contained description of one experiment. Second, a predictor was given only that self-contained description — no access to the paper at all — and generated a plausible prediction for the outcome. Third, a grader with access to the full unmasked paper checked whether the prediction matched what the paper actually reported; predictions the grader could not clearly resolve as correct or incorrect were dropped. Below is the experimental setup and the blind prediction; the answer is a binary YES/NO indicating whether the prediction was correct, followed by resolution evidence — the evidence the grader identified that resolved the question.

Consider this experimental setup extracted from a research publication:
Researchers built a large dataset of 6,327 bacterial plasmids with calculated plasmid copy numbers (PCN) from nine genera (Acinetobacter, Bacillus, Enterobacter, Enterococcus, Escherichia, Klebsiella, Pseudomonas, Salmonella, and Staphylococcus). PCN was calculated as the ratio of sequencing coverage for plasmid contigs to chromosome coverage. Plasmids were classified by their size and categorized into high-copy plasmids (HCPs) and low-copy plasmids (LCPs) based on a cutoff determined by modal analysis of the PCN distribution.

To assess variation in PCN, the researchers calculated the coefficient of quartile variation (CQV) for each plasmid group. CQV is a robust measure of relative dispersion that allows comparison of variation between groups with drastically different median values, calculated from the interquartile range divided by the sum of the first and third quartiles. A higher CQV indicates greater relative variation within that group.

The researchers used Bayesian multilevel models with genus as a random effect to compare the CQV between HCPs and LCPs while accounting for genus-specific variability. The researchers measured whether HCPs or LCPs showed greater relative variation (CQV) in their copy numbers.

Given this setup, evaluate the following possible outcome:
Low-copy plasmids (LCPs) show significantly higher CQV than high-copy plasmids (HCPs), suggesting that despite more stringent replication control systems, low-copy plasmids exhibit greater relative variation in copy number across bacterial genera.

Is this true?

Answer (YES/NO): NO